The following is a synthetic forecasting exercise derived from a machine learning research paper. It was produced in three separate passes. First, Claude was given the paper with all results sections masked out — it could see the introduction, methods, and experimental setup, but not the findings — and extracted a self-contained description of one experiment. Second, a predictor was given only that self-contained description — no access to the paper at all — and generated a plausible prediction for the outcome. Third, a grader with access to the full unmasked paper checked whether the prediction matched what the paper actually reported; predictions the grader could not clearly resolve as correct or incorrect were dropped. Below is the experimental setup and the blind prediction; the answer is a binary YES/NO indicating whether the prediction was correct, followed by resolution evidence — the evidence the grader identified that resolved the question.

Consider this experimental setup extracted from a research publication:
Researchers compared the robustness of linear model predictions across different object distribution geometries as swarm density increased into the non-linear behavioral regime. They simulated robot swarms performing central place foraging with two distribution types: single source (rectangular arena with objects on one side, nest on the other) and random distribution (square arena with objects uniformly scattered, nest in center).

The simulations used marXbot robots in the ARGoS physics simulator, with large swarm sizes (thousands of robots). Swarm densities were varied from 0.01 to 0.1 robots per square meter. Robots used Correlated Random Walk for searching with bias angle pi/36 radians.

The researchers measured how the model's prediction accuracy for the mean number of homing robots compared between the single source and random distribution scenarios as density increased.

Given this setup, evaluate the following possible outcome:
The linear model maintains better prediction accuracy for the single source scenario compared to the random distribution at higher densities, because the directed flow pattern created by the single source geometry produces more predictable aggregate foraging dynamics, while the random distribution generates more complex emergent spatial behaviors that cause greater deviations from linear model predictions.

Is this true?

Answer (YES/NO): YES